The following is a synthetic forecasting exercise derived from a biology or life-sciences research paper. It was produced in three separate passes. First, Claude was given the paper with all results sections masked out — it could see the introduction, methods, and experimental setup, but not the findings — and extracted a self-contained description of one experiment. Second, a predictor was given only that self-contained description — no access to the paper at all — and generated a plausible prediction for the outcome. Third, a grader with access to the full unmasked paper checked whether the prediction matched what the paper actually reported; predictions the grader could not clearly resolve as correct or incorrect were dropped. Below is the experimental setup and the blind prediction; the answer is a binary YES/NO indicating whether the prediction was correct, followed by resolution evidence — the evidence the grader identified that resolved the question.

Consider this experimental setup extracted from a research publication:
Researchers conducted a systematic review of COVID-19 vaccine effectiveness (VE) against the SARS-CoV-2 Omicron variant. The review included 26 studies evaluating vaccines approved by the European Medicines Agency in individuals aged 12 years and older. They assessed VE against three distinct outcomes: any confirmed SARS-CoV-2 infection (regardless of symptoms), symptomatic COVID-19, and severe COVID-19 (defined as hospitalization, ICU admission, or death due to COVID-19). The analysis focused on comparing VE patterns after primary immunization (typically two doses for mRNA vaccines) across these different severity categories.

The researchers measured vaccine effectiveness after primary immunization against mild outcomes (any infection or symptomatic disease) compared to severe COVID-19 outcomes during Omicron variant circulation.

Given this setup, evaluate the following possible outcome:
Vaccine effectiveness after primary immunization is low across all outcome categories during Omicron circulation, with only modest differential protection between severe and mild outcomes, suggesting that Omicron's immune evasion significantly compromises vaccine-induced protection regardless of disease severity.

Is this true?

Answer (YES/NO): NO